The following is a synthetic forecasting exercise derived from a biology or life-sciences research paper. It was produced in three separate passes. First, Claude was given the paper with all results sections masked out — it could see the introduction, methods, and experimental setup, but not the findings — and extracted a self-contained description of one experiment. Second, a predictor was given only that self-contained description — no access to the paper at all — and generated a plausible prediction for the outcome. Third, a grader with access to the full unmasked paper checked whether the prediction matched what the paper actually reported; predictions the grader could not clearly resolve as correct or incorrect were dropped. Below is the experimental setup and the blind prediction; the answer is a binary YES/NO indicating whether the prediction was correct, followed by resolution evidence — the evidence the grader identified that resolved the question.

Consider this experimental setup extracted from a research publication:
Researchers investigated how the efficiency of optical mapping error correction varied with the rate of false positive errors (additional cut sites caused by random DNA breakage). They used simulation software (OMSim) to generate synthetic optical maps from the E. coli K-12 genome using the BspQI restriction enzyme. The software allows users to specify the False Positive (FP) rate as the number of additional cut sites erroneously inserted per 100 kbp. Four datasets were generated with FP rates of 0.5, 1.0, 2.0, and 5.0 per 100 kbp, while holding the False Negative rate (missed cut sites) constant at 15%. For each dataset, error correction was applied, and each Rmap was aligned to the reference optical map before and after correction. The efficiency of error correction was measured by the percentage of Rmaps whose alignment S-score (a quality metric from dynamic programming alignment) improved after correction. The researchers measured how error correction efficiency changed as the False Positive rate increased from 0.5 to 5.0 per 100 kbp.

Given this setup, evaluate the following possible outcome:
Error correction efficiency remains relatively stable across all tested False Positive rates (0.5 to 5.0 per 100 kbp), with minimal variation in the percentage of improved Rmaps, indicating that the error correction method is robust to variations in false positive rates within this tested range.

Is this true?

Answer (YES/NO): NO